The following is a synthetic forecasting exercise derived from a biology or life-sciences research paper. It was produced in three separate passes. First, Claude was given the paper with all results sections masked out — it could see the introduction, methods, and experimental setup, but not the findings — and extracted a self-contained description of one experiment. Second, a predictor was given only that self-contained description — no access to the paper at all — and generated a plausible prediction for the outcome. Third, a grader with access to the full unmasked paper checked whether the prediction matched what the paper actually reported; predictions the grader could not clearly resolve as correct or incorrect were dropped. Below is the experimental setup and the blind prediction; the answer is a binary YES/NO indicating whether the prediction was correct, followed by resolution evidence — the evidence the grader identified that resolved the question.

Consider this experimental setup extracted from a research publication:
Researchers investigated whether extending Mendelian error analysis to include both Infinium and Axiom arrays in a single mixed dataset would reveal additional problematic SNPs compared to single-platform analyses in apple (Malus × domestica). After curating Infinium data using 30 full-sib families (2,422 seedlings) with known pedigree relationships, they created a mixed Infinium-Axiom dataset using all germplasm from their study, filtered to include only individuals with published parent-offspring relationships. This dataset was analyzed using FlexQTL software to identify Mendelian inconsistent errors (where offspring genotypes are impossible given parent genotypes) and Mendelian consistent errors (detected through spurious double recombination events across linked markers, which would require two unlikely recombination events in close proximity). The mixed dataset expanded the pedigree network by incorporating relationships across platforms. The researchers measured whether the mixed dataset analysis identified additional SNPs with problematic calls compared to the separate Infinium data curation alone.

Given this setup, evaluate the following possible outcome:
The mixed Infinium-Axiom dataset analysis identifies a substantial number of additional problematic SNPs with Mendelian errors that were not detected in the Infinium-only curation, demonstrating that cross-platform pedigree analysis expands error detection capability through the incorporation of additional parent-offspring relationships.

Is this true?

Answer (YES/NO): YES